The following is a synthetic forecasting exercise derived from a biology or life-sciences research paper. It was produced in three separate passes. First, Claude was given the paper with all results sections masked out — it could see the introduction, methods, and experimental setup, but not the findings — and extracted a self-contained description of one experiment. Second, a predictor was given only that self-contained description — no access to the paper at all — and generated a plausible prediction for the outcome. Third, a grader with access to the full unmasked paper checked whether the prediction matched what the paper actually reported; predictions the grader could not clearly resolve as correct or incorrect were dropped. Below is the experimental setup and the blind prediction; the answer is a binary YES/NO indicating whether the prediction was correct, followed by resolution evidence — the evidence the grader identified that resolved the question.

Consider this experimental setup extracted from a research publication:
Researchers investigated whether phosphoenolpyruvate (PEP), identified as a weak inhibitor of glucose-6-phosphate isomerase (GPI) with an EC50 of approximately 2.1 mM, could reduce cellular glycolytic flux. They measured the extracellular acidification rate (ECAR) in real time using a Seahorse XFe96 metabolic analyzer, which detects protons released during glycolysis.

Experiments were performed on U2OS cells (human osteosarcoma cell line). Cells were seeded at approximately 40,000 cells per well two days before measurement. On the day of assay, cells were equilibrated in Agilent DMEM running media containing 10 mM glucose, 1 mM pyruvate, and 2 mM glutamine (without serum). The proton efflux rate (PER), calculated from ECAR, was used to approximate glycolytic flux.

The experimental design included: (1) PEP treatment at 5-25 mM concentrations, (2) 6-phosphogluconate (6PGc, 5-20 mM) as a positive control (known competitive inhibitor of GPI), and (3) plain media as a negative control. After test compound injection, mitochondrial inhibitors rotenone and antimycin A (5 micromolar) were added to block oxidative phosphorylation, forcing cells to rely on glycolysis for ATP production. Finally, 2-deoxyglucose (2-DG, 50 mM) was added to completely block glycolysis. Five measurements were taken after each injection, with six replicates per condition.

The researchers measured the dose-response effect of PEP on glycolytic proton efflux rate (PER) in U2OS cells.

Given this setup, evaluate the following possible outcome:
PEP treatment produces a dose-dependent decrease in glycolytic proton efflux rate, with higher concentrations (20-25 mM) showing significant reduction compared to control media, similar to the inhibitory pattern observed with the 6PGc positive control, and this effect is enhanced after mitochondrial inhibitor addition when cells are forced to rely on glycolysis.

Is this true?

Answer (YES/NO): YES